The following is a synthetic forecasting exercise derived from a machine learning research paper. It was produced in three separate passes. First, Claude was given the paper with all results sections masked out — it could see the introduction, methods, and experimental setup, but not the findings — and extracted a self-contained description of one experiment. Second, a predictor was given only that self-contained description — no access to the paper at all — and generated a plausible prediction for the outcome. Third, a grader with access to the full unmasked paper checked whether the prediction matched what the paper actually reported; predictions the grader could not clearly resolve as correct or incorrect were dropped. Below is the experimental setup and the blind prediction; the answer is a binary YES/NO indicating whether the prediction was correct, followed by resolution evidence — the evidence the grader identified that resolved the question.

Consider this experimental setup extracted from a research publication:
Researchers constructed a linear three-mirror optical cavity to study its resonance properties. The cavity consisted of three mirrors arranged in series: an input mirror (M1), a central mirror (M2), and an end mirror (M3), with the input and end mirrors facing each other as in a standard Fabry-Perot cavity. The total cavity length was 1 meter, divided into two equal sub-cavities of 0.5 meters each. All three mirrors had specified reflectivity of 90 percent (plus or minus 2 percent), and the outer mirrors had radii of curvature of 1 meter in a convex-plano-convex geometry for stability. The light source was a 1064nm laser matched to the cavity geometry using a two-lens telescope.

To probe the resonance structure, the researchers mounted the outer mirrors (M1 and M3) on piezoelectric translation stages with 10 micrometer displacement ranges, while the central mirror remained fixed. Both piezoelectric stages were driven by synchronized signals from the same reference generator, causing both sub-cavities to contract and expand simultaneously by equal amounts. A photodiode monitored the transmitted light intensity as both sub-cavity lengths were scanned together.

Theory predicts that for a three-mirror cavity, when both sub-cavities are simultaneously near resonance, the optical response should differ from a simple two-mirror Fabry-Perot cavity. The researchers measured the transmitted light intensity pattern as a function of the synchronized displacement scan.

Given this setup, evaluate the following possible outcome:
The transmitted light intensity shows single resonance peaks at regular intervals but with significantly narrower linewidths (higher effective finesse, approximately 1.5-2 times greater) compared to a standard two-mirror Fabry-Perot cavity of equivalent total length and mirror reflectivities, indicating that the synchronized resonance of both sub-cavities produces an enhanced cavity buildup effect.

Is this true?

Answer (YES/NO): NO